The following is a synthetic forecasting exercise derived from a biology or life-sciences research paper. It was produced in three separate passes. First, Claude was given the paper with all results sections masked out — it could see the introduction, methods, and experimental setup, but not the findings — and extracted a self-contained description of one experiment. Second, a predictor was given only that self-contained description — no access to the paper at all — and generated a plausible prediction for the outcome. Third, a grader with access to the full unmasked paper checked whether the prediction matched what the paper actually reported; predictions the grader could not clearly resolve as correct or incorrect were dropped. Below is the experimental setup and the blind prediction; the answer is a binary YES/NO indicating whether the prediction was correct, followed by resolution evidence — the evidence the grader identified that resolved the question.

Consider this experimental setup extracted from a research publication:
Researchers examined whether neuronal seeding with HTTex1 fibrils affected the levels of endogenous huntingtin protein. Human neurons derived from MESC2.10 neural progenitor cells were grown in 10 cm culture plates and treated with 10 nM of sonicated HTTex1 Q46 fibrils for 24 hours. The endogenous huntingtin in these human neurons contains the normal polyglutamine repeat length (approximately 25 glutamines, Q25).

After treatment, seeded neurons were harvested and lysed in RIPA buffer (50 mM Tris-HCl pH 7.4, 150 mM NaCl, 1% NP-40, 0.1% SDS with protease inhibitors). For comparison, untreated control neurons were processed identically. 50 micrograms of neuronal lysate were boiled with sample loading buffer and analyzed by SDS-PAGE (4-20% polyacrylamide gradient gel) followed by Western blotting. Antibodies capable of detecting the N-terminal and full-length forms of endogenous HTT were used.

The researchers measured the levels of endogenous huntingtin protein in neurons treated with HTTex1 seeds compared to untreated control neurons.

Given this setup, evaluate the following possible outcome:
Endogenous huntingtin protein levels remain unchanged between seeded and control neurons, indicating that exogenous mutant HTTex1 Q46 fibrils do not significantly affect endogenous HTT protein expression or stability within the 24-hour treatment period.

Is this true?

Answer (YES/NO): NO